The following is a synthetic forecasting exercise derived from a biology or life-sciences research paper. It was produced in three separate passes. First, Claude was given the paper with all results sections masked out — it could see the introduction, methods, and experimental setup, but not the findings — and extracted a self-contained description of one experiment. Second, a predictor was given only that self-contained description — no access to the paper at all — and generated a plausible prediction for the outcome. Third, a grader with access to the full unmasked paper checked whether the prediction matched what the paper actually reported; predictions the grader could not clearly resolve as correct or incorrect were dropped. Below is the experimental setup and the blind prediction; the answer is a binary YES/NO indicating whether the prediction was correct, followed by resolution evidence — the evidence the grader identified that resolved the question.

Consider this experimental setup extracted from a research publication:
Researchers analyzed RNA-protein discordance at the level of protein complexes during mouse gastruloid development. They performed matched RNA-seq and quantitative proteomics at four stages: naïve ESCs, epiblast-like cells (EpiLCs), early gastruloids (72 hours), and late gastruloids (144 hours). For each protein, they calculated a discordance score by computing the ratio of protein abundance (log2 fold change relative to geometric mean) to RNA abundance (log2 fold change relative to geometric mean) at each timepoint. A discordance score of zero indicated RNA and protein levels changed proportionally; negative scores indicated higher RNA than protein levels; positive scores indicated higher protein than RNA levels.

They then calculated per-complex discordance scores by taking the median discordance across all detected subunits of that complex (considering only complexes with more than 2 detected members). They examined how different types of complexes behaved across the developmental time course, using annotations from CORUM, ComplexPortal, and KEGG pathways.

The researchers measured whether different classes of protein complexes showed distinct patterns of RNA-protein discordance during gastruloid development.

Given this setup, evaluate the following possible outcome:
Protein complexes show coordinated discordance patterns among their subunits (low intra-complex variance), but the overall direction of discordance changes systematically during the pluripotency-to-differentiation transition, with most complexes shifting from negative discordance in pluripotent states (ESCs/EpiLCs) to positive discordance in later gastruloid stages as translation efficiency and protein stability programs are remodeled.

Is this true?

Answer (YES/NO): NO